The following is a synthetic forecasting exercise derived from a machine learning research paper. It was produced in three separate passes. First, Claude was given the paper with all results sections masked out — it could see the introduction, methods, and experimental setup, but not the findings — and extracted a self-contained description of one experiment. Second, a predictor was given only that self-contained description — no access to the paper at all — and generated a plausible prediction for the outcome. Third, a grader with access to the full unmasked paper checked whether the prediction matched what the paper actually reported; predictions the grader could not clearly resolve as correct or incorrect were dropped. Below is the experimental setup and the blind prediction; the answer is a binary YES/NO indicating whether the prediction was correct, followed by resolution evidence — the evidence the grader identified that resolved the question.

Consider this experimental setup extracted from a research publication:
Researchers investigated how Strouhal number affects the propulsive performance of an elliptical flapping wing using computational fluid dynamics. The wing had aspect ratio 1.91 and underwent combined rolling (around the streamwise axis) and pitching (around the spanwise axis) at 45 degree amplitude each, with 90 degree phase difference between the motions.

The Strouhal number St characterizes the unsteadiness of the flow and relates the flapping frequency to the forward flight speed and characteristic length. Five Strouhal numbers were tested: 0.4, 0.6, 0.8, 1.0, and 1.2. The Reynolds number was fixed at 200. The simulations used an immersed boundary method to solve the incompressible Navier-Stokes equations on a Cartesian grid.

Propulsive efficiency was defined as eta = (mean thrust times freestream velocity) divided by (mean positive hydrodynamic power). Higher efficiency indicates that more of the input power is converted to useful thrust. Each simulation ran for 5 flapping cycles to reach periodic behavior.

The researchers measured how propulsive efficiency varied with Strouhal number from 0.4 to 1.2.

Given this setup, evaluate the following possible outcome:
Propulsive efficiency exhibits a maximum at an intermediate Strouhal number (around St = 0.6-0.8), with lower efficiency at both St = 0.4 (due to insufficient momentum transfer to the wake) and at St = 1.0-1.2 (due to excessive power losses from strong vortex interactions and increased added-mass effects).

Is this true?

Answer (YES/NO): YES